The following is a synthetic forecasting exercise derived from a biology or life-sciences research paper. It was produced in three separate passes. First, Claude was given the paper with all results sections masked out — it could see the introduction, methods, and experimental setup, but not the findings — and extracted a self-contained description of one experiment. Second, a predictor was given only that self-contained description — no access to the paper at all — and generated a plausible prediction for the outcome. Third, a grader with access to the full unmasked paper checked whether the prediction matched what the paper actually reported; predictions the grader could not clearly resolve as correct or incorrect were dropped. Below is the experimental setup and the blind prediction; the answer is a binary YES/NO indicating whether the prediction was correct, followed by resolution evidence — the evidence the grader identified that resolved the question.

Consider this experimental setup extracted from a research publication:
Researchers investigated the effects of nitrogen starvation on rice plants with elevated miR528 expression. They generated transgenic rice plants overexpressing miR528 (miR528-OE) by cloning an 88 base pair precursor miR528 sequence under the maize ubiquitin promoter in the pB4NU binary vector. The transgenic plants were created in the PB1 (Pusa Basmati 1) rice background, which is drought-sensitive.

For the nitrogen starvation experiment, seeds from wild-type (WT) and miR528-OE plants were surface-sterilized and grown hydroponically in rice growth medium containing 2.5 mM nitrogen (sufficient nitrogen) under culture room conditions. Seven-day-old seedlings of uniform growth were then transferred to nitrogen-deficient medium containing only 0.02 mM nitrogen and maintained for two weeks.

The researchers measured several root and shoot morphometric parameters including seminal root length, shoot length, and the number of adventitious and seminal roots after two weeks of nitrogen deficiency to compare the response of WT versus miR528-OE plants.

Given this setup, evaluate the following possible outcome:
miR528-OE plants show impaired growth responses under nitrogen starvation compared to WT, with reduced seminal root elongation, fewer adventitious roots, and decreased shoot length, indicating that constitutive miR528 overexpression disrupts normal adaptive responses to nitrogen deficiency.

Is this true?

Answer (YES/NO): NO